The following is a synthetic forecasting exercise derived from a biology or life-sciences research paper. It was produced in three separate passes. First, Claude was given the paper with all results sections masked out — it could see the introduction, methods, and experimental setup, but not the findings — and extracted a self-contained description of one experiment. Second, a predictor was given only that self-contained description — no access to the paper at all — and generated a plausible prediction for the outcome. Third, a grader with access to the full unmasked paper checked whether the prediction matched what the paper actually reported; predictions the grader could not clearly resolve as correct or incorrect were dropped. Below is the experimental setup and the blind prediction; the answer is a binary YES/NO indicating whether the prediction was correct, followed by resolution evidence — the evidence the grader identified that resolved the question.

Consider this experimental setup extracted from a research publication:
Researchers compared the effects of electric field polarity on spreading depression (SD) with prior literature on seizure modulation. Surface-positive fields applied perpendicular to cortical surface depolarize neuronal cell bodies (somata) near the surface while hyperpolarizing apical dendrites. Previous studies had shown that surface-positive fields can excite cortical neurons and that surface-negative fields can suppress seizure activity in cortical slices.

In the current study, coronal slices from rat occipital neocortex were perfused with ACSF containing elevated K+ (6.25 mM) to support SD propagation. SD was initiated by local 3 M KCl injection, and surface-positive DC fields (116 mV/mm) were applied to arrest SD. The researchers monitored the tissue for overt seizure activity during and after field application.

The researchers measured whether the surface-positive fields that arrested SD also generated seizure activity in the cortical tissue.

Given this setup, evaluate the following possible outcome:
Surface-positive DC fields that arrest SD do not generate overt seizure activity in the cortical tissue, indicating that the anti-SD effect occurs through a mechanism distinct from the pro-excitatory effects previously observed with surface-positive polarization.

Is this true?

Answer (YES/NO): YES